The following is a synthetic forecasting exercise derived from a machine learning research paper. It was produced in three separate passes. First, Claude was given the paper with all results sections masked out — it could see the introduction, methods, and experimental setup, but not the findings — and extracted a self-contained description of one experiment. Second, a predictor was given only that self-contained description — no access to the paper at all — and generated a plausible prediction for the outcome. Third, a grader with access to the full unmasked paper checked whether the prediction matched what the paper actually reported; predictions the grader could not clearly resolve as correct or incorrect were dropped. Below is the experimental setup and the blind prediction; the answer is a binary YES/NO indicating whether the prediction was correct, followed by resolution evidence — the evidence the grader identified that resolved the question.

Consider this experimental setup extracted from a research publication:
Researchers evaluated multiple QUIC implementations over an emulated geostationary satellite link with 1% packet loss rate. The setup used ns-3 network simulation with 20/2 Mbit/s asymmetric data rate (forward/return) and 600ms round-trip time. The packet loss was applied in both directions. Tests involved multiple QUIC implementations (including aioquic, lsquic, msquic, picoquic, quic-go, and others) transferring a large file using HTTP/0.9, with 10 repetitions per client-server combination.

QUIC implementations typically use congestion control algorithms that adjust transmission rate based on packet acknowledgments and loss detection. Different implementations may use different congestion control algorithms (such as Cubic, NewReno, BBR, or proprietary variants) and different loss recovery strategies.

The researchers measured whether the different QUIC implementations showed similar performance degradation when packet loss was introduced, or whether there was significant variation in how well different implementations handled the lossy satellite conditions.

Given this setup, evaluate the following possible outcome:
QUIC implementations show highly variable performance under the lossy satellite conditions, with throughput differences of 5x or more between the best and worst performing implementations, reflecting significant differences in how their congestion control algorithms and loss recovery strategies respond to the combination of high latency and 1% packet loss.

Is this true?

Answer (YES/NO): YES